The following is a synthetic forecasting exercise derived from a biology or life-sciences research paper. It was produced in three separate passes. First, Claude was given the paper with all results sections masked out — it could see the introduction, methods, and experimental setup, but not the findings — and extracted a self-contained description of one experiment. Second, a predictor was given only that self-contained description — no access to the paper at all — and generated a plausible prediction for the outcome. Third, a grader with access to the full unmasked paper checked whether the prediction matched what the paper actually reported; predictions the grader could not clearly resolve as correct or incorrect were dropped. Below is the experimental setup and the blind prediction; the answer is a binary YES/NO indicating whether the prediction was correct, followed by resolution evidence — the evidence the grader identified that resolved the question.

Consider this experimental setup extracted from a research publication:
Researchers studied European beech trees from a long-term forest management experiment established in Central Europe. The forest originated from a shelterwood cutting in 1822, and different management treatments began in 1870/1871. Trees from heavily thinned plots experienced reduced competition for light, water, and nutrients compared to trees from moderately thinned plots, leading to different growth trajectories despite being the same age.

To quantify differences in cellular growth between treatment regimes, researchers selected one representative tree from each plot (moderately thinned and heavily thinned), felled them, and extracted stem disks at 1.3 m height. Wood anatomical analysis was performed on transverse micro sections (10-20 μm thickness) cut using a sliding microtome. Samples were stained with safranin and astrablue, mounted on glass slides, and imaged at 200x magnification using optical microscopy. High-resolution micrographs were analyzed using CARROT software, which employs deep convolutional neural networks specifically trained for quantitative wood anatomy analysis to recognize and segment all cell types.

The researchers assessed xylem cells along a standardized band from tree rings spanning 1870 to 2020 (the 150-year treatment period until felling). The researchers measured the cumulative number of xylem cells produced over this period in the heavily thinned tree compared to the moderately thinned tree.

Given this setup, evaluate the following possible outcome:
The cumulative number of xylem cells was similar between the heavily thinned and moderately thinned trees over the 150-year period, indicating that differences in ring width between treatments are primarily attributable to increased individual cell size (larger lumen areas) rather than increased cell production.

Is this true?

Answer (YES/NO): NO